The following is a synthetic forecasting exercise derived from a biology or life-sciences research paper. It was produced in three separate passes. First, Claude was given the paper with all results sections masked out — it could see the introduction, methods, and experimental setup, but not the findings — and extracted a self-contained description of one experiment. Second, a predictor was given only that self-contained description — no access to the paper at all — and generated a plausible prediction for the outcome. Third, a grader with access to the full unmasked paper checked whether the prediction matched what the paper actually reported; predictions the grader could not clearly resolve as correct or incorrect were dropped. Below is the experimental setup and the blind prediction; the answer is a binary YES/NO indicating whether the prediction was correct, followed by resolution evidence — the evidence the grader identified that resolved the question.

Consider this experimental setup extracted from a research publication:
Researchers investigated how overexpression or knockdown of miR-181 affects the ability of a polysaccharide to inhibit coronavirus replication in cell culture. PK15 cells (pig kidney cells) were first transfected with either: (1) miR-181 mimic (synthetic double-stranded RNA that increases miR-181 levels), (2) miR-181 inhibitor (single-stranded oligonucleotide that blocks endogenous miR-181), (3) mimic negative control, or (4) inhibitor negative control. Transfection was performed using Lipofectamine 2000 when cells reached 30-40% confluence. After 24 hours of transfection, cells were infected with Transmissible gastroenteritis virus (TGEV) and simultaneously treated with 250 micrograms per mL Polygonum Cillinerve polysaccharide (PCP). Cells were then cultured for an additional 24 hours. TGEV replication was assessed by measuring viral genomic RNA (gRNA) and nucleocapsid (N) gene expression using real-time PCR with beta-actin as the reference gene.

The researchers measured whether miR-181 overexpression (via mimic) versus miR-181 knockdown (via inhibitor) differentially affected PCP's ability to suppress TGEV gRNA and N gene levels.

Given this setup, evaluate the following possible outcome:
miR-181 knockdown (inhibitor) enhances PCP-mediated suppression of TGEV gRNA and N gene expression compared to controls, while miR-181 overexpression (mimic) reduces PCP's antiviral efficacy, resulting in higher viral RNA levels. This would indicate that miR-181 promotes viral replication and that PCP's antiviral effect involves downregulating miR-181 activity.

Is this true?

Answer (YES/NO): NO